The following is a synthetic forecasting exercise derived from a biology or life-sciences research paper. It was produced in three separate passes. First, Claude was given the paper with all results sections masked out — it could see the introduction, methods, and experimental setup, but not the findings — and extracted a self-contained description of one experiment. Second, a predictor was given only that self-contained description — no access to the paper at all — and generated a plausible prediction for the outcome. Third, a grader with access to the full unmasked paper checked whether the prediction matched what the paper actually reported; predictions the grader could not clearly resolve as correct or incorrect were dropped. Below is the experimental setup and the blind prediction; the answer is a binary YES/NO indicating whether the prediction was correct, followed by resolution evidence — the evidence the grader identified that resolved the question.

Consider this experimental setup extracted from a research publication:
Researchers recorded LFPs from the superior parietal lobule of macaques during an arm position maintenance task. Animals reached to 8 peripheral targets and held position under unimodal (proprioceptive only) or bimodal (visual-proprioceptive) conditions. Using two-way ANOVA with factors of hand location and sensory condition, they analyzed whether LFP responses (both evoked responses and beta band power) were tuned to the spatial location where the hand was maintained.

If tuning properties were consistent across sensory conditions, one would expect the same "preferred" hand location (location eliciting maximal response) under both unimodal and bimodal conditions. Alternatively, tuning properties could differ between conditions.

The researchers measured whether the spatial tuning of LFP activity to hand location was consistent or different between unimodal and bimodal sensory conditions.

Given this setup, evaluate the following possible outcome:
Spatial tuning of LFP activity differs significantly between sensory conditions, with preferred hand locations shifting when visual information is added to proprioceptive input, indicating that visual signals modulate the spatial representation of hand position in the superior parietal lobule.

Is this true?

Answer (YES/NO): YES